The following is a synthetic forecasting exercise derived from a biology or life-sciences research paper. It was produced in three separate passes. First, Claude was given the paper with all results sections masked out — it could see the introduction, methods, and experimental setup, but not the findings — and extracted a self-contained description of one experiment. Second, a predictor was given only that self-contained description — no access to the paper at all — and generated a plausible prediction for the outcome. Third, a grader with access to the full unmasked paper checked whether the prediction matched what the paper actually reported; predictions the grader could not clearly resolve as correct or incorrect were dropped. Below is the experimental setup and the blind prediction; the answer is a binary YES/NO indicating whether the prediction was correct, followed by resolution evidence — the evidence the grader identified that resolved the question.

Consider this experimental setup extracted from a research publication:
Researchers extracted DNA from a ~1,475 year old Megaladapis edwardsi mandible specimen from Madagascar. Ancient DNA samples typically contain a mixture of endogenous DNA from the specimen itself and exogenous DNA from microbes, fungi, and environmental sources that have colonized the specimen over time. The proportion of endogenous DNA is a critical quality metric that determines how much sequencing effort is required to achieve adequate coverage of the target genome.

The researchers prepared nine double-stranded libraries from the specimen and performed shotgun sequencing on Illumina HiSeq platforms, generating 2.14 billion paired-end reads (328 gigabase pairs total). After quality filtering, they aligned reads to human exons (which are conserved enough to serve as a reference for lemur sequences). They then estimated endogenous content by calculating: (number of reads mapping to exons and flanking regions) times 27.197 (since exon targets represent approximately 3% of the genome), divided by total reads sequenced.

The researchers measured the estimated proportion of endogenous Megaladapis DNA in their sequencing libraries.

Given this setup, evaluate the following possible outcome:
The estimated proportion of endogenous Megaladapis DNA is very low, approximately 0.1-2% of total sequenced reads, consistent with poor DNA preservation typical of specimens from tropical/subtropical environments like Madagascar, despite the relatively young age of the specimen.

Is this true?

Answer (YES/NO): NO